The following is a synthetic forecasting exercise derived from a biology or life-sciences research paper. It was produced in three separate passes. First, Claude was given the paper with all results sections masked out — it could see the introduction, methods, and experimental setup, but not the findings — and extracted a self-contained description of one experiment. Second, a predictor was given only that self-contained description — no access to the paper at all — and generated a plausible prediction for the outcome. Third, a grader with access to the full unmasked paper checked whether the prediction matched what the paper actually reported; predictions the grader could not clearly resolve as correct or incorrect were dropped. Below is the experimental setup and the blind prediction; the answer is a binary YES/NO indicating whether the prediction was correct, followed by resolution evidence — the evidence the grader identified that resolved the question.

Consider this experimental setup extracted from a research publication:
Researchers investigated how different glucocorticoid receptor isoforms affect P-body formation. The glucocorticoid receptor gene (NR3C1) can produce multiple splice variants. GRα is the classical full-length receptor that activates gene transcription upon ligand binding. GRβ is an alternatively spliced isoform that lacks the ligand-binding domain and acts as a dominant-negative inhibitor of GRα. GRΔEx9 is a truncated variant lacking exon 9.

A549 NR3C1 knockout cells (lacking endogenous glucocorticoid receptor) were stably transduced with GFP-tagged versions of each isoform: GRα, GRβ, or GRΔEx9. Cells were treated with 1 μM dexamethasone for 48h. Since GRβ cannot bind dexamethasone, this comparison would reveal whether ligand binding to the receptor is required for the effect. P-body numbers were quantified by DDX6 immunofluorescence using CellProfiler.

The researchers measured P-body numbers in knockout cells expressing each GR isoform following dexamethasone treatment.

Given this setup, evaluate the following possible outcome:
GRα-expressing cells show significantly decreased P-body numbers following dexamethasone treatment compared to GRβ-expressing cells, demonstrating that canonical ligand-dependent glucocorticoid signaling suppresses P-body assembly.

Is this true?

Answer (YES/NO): NO